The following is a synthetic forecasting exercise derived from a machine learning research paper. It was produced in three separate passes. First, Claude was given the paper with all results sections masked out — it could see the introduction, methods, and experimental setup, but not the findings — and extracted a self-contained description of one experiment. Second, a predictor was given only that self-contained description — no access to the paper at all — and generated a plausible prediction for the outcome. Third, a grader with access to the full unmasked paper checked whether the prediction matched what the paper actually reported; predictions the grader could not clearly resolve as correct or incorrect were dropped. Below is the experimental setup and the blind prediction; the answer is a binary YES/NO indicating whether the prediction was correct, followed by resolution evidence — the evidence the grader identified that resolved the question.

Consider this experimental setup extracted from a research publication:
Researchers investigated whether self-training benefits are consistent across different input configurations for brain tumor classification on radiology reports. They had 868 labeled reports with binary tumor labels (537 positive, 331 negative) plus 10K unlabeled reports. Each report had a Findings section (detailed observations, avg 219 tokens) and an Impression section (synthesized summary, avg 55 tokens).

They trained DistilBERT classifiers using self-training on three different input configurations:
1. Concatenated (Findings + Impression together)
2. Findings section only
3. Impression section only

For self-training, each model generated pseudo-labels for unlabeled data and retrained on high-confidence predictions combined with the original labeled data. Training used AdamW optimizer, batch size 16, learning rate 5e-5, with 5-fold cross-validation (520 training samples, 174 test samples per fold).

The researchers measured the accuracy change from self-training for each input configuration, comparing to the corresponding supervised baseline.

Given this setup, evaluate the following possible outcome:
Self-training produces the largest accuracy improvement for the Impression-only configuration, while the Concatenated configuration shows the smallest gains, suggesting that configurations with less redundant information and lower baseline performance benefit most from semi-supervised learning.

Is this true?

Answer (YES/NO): NO